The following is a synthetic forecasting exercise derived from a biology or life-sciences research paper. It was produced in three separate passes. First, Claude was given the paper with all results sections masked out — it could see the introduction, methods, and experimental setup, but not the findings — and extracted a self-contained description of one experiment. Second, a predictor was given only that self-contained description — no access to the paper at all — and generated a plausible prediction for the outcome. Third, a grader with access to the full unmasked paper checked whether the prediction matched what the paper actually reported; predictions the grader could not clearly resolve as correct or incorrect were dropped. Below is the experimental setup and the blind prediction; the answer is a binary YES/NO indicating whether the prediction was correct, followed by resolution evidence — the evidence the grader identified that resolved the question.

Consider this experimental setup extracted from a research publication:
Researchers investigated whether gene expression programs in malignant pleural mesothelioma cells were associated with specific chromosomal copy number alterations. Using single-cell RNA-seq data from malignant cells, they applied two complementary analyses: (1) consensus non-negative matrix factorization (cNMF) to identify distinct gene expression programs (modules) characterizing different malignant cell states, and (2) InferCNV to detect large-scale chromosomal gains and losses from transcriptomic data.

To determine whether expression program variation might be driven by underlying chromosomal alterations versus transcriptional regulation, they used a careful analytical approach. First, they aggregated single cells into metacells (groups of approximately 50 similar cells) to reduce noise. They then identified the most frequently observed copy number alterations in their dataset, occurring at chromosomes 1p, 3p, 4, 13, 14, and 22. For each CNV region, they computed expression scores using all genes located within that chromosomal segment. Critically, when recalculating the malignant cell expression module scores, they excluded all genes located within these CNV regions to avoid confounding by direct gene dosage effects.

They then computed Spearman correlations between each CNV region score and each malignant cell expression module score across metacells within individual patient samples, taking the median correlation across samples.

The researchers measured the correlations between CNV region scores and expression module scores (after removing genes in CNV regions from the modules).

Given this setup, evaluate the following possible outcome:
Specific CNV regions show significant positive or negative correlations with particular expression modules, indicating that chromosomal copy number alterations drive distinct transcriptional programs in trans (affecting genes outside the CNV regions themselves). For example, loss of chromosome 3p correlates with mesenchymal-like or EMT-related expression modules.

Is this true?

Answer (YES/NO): NO